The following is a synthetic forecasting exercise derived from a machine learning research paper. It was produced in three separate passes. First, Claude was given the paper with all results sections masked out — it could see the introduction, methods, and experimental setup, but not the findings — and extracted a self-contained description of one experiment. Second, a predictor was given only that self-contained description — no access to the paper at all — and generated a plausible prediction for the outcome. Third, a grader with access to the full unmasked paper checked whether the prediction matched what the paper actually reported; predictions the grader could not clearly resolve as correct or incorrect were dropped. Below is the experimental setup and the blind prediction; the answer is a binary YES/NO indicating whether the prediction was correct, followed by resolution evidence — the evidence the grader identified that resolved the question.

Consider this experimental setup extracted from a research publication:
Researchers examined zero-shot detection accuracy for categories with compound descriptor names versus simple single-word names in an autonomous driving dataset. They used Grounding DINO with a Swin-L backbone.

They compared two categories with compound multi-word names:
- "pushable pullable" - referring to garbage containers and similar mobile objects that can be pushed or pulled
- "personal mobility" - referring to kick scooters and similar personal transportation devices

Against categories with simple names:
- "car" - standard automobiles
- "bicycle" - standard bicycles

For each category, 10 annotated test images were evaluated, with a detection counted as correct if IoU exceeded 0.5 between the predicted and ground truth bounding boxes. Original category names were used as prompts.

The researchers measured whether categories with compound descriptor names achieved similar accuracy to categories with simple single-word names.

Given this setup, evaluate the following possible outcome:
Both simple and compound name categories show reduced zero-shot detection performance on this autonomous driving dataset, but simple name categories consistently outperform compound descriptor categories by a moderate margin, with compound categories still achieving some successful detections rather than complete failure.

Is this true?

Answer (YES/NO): NO